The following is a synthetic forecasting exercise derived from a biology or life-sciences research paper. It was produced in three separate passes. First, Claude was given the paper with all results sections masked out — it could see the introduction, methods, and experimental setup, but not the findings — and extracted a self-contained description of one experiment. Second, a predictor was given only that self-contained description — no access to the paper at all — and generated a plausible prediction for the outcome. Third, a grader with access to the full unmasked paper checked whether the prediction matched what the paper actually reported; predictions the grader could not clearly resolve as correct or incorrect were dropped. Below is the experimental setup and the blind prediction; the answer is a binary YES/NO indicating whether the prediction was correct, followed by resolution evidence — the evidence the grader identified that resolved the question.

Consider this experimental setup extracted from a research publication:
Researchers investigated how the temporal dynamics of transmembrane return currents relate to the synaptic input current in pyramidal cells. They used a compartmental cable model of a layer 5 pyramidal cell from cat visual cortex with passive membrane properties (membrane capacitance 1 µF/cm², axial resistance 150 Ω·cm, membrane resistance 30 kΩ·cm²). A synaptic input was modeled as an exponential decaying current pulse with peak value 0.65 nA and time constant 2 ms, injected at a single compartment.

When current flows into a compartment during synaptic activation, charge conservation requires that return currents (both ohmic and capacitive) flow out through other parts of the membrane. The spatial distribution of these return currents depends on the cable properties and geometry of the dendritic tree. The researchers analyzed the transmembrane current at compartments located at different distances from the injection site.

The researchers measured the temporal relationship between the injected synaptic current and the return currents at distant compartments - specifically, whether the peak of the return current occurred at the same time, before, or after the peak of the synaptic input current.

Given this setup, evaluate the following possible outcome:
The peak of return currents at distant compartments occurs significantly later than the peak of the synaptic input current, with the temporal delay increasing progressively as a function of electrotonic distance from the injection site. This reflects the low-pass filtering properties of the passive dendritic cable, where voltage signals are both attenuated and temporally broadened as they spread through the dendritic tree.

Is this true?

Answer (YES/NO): YES